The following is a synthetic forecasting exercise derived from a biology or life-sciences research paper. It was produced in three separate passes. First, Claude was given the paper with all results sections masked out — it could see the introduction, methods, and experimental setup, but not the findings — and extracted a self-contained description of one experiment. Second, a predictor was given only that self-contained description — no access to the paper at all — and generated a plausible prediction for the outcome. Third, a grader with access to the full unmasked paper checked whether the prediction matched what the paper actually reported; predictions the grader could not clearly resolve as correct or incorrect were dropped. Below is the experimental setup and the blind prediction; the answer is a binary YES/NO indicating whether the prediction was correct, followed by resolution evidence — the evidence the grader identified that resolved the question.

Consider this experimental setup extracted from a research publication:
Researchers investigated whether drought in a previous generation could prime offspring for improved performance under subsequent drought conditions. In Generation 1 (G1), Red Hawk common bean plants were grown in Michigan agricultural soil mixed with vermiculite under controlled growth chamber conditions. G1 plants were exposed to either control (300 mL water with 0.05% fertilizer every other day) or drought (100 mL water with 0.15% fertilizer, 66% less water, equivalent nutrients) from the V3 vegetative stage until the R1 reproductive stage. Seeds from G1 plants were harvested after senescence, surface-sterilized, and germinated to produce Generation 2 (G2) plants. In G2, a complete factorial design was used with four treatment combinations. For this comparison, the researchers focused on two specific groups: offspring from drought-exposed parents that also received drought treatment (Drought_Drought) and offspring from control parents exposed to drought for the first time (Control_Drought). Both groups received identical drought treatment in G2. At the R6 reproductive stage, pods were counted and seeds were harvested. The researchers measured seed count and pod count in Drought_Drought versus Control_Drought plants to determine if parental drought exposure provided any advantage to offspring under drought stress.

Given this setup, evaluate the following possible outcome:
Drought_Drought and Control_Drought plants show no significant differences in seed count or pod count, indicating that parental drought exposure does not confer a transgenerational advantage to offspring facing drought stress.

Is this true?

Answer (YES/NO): YES